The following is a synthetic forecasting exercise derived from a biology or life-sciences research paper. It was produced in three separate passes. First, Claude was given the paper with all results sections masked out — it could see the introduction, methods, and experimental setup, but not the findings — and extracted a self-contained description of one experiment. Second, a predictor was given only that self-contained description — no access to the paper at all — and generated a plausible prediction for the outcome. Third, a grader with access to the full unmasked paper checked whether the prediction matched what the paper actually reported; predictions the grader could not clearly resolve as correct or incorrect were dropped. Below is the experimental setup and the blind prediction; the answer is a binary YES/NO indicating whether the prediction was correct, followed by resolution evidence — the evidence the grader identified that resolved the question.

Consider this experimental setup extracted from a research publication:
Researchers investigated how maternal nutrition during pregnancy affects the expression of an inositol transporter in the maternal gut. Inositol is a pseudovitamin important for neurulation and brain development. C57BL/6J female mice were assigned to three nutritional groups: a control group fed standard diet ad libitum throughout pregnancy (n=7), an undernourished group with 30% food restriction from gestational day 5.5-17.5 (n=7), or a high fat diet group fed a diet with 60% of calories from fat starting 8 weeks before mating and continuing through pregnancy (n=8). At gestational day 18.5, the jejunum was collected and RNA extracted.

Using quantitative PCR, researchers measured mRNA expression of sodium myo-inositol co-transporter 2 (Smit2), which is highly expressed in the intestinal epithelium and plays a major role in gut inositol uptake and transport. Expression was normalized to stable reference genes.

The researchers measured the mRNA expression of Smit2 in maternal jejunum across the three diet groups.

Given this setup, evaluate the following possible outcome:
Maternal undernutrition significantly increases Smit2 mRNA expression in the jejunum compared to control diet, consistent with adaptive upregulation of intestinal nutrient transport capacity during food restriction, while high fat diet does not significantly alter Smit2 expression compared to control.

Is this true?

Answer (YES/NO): NO